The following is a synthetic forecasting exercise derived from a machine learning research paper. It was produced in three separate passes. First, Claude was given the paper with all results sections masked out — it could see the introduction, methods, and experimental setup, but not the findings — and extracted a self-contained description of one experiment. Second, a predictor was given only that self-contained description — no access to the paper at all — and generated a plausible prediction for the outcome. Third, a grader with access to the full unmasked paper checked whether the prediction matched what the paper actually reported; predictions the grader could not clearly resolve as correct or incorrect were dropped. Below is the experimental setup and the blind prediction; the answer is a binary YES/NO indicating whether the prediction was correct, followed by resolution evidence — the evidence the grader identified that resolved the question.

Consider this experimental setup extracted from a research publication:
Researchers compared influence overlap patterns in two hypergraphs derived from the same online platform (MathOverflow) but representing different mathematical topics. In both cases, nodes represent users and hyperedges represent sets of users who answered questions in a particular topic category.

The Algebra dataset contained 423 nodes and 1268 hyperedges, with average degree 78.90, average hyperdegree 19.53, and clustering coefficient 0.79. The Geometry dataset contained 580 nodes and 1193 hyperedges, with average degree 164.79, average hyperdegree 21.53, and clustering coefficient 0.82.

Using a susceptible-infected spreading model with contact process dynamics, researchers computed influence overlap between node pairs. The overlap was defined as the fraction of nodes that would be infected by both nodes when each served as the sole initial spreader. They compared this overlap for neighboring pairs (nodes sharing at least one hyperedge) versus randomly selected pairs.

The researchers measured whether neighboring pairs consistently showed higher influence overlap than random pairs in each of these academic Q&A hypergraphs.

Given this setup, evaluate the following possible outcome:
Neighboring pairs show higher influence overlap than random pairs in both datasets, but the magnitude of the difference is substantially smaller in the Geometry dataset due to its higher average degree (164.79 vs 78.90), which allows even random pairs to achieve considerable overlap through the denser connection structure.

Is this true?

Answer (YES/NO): NO